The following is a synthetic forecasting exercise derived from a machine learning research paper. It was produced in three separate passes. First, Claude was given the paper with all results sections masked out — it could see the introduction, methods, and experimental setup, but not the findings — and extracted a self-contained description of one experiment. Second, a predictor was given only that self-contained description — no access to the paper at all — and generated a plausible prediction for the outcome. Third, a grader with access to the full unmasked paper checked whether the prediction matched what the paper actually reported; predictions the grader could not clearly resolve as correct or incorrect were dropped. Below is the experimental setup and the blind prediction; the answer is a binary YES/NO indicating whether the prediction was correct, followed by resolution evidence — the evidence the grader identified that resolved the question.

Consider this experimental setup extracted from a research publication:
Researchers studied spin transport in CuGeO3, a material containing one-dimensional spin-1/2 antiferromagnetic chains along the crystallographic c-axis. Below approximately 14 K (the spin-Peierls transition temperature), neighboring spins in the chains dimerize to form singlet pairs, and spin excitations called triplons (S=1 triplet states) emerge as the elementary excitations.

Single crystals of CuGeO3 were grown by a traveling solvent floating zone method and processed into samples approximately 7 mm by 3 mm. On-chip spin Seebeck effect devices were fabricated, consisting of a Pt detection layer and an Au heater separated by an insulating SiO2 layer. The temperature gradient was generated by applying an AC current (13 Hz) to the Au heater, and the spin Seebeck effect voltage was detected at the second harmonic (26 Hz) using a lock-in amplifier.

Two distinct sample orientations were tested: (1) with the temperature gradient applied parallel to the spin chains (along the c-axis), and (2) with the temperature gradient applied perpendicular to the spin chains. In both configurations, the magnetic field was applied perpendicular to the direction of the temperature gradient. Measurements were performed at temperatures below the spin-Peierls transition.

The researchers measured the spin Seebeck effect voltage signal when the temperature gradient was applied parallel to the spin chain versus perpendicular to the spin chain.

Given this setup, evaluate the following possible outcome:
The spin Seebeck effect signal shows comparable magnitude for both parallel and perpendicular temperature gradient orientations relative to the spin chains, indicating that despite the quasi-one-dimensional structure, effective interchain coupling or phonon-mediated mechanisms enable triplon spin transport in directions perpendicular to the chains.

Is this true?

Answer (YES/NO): NO